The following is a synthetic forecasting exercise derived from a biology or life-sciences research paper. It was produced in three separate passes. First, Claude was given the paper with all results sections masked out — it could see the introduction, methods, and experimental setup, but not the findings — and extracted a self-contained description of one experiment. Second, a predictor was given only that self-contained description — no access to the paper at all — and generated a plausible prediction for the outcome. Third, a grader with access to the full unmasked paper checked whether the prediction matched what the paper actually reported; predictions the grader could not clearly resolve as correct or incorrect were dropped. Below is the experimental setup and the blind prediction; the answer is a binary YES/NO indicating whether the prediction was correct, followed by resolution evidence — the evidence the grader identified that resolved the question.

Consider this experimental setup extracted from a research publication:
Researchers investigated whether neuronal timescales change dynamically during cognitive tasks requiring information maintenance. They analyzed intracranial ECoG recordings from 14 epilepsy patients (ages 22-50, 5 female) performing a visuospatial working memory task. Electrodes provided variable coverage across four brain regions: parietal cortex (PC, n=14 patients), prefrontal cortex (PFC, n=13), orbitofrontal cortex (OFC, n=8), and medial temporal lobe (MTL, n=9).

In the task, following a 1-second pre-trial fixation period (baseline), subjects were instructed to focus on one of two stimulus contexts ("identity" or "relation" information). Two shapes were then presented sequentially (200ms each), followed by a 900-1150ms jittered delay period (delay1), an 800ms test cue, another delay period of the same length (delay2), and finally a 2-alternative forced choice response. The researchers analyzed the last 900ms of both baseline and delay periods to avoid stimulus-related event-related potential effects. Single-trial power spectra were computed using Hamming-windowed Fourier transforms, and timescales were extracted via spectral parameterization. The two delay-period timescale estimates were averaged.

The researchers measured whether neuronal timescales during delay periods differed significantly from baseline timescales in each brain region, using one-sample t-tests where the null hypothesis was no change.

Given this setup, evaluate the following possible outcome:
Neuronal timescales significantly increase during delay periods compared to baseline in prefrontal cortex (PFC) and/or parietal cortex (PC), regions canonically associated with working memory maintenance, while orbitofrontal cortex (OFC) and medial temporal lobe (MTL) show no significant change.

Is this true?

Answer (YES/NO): NO